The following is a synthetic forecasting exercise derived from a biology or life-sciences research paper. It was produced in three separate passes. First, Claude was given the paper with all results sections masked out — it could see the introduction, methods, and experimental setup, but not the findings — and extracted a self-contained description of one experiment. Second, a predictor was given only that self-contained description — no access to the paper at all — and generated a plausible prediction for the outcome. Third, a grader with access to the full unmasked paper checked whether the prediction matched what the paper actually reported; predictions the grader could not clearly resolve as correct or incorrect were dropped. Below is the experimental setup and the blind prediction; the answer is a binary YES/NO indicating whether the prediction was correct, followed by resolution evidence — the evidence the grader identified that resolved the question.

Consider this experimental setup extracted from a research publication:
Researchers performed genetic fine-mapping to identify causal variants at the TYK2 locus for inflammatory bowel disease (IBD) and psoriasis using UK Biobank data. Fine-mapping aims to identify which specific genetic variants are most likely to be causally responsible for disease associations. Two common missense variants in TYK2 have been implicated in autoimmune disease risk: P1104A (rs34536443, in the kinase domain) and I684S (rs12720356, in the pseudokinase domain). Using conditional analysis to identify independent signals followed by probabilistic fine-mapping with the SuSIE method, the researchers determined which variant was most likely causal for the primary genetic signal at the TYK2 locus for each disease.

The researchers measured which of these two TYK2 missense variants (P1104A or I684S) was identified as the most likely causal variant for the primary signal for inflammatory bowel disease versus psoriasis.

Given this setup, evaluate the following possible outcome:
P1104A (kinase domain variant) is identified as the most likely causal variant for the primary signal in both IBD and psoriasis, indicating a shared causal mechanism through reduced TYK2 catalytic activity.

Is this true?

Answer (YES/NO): NO